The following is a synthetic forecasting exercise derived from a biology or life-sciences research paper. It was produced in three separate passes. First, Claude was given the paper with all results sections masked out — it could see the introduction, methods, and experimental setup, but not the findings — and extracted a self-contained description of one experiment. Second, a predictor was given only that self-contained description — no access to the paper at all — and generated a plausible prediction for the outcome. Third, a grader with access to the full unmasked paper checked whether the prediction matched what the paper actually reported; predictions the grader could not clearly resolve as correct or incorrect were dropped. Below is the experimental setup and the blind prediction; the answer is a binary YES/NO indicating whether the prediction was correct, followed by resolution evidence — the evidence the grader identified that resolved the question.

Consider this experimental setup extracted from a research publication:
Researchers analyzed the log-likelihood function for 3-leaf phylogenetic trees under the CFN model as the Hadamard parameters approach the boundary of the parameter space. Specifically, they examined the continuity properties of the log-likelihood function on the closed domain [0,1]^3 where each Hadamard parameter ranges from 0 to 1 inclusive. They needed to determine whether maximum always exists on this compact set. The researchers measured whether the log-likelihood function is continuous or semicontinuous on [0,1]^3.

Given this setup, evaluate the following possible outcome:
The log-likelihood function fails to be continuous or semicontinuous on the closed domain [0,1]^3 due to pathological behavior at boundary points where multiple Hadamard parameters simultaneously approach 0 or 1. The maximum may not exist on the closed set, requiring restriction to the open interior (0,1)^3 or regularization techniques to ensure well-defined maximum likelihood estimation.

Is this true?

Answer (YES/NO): NO